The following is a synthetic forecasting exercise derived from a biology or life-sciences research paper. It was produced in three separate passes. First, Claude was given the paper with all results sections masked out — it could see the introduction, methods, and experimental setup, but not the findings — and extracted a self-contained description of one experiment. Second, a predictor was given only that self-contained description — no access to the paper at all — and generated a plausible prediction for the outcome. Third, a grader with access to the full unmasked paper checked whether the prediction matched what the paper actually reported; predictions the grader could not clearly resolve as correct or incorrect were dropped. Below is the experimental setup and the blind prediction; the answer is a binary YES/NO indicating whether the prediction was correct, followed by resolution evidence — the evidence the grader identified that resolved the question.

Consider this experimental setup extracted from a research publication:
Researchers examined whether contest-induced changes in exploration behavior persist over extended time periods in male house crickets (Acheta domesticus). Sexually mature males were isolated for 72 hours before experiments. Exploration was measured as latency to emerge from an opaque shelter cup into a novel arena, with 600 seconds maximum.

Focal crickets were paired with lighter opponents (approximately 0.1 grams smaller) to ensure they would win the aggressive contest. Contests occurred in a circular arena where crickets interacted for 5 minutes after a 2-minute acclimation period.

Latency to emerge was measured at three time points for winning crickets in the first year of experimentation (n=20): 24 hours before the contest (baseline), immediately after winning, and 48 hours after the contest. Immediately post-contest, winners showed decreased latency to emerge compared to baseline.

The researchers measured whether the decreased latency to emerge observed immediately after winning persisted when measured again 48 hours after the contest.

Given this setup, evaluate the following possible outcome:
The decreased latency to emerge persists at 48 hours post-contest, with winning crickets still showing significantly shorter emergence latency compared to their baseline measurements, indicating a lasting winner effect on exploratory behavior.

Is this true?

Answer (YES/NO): NO